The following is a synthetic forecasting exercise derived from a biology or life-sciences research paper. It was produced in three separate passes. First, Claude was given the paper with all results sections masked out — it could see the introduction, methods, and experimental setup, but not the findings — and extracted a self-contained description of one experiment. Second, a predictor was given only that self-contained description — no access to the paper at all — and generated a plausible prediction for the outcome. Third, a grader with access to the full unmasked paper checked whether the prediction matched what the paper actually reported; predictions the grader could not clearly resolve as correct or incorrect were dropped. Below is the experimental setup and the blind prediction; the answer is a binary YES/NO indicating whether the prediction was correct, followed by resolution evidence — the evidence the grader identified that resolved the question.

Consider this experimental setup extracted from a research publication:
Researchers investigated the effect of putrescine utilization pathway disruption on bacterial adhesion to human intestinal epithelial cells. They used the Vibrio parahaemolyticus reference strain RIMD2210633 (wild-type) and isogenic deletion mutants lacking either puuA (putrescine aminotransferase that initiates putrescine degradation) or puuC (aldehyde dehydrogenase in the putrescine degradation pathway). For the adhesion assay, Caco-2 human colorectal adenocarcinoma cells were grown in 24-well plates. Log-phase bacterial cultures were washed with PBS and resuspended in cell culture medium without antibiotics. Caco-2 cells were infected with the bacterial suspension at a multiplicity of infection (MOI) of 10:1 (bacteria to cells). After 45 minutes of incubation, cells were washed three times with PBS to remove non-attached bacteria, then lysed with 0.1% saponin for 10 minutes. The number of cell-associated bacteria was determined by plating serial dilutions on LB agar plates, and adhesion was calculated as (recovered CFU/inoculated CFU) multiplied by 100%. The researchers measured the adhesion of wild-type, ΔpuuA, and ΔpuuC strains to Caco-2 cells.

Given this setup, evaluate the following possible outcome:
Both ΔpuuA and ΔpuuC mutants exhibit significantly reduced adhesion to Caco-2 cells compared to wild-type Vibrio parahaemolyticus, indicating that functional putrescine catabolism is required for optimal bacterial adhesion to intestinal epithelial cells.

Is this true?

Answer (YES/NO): NO